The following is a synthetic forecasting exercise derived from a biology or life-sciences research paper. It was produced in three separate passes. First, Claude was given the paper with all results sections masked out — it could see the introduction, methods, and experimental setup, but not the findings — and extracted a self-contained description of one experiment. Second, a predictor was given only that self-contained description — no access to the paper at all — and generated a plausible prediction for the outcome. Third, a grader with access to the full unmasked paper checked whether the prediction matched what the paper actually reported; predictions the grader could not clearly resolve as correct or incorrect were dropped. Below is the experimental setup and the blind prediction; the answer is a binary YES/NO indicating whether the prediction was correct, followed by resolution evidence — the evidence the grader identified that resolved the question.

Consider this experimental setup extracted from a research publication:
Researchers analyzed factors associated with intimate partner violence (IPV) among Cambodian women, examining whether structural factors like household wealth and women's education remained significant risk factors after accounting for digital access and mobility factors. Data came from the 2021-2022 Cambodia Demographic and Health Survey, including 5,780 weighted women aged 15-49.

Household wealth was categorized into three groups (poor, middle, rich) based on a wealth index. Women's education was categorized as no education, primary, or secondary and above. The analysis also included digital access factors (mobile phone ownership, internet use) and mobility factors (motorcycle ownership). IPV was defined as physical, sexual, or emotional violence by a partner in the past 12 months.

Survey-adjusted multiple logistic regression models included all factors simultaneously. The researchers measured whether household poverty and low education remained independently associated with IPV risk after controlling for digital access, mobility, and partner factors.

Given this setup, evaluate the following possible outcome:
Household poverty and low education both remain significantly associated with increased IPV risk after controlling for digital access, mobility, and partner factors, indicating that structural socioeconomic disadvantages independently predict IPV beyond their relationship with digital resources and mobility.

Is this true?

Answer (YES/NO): NO